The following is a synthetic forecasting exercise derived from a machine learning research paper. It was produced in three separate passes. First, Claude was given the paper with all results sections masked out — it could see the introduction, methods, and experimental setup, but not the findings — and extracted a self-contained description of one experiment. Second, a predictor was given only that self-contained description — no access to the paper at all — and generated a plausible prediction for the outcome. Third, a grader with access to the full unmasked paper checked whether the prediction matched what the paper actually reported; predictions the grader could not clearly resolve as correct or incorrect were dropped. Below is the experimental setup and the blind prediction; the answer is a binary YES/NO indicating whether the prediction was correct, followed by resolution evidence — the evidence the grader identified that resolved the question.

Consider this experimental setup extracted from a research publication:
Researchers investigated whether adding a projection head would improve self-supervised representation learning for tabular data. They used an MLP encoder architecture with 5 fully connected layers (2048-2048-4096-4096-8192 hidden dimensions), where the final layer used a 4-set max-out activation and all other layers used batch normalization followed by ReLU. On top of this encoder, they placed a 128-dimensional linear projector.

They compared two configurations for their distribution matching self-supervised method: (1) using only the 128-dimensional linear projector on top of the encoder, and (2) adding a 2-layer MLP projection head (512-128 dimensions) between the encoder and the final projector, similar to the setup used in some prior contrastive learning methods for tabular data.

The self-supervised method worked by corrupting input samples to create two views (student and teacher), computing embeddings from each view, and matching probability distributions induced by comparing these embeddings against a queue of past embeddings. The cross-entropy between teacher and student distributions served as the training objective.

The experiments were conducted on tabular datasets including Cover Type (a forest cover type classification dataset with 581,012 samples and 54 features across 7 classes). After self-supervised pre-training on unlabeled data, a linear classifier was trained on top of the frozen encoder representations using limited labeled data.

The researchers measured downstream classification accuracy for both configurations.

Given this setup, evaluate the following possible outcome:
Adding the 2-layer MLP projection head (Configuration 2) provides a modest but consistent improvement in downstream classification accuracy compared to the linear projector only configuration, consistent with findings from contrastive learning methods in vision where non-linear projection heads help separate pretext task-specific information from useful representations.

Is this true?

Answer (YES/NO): NO